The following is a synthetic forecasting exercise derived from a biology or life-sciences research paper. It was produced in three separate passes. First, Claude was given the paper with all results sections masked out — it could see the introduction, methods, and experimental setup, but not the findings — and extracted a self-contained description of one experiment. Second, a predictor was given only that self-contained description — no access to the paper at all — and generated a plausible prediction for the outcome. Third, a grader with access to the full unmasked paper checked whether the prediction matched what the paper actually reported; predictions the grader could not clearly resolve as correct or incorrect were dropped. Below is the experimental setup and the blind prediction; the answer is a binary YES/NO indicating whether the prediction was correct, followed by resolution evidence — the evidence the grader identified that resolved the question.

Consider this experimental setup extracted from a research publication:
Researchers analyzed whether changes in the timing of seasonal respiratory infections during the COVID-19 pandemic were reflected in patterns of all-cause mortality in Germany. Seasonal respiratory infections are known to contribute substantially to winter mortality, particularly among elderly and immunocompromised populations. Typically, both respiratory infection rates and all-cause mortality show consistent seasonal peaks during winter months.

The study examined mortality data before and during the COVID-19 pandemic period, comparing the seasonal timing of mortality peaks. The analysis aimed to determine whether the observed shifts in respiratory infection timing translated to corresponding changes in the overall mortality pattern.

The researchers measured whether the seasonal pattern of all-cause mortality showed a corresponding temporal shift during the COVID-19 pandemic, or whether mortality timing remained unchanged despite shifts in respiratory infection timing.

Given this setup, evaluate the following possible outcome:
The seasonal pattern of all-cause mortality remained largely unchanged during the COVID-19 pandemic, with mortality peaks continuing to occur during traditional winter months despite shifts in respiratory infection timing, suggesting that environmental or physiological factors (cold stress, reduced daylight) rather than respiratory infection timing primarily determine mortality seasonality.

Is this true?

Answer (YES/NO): NO